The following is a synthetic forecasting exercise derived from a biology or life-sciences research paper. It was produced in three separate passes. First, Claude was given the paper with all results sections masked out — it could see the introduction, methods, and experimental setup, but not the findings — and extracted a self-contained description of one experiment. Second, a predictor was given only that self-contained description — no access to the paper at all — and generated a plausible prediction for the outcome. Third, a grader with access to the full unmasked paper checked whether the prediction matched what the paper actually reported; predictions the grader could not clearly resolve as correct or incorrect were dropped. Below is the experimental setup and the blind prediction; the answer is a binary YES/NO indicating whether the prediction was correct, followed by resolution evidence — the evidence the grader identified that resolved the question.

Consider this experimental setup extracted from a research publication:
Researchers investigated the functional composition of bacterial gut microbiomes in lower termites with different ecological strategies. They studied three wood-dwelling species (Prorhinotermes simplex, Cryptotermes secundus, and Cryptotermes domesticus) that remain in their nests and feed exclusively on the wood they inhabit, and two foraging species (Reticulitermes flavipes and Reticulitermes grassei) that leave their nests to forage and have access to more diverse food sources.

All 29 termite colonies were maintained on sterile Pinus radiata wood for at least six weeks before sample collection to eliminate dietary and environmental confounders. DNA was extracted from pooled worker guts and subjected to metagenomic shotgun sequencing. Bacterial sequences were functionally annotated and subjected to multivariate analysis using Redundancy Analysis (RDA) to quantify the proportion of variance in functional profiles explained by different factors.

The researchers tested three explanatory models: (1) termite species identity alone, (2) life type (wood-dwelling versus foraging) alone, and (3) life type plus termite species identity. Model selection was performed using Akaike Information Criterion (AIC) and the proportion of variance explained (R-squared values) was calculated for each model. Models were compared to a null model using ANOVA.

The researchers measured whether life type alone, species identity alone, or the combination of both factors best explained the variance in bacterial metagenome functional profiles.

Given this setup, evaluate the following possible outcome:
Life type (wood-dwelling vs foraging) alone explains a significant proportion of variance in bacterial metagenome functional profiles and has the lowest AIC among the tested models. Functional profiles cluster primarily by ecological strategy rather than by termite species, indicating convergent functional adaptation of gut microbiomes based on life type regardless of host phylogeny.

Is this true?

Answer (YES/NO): NO